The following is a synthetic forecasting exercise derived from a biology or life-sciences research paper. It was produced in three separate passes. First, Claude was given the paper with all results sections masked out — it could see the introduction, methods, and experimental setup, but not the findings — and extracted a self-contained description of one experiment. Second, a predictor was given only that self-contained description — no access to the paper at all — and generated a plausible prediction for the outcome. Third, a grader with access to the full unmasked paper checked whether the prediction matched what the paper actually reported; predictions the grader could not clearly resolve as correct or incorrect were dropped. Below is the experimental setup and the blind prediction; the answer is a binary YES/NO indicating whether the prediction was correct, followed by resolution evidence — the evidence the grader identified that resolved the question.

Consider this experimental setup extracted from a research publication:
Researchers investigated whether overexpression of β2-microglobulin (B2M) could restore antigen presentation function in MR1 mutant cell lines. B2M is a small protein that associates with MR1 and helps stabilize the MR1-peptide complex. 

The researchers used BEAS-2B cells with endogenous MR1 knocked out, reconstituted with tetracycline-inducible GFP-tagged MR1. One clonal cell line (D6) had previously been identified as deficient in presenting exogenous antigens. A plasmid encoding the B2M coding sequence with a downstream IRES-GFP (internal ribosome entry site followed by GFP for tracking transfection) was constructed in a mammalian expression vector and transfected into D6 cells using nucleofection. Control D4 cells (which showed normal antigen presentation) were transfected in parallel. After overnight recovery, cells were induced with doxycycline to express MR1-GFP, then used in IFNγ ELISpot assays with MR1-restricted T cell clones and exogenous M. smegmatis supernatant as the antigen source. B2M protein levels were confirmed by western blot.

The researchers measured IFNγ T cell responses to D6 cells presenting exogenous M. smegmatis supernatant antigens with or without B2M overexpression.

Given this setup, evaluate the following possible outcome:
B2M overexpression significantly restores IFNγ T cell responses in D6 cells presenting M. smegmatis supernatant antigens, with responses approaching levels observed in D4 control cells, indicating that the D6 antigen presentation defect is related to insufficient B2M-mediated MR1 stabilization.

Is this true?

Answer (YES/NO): NO